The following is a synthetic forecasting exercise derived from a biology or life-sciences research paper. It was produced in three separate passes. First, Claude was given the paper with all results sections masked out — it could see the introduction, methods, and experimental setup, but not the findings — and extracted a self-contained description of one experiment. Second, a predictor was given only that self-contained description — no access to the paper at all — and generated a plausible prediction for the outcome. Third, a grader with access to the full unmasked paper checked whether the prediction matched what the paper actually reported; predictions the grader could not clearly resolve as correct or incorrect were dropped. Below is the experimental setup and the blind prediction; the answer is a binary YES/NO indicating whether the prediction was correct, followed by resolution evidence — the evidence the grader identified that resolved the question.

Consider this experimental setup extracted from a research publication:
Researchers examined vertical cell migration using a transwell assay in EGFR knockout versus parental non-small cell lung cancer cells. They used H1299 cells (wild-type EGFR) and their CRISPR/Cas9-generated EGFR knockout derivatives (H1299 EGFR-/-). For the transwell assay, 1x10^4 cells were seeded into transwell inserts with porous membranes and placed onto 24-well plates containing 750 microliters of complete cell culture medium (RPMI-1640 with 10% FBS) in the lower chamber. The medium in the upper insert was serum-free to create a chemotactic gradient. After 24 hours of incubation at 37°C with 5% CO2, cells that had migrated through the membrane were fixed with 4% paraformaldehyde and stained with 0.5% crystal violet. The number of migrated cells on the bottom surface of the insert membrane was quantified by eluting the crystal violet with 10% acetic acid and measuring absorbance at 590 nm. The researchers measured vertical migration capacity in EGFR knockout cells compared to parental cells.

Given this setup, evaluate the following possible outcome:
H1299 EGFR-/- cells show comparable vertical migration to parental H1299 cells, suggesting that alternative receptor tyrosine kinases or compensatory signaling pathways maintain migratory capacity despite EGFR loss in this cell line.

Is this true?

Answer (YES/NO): NO